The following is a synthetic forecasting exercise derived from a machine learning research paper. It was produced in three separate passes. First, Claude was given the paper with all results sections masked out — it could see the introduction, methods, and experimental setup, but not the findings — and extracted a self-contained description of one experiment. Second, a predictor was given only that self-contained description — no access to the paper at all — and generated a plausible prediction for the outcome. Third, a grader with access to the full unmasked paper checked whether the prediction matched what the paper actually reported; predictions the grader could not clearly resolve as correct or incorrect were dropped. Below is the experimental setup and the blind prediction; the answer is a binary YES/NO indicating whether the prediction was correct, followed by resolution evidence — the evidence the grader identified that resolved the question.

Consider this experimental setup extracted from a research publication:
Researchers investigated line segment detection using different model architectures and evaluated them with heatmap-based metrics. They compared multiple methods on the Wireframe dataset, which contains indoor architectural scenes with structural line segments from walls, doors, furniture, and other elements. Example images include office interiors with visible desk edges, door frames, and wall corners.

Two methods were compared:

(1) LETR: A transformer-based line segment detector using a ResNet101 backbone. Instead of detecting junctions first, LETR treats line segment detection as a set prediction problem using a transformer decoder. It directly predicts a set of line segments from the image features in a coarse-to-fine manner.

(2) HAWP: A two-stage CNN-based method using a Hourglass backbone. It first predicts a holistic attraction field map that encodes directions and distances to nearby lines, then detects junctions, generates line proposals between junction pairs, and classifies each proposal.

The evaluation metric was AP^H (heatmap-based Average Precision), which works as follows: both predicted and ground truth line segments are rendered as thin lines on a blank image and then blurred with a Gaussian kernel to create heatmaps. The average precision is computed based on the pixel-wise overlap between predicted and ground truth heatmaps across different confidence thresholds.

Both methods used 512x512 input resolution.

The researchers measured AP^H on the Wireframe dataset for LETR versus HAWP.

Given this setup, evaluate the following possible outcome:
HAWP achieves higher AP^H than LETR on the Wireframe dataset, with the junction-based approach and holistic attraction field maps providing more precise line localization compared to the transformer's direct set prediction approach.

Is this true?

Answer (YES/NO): NO